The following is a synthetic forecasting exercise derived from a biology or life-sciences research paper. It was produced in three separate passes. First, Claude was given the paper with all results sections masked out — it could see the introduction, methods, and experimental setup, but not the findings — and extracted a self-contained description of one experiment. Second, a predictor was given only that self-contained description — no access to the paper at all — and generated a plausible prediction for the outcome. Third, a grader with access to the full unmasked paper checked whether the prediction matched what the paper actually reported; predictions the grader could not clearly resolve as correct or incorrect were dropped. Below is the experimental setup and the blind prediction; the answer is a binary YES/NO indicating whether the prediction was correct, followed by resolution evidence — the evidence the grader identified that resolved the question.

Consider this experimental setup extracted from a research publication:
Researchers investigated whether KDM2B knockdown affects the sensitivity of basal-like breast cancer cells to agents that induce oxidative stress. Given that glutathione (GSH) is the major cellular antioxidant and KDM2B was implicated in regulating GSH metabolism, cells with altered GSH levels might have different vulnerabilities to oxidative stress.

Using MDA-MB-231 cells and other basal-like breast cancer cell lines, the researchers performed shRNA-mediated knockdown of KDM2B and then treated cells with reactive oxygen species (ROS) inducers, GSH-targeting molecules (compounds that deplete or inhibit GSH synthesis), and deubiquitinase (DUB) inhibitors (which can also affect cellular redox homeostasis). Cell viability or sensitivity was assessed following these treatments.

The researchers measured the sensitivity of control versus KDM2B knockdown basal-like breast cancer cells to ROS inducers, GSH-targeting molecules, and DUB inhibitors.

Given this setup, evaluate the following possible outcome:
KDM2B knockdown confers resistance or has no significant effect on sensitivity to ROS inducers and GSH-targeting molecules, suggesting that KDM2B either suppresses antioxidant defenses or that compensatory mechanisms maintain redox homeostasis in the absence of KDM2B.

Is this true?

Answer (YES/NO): NO